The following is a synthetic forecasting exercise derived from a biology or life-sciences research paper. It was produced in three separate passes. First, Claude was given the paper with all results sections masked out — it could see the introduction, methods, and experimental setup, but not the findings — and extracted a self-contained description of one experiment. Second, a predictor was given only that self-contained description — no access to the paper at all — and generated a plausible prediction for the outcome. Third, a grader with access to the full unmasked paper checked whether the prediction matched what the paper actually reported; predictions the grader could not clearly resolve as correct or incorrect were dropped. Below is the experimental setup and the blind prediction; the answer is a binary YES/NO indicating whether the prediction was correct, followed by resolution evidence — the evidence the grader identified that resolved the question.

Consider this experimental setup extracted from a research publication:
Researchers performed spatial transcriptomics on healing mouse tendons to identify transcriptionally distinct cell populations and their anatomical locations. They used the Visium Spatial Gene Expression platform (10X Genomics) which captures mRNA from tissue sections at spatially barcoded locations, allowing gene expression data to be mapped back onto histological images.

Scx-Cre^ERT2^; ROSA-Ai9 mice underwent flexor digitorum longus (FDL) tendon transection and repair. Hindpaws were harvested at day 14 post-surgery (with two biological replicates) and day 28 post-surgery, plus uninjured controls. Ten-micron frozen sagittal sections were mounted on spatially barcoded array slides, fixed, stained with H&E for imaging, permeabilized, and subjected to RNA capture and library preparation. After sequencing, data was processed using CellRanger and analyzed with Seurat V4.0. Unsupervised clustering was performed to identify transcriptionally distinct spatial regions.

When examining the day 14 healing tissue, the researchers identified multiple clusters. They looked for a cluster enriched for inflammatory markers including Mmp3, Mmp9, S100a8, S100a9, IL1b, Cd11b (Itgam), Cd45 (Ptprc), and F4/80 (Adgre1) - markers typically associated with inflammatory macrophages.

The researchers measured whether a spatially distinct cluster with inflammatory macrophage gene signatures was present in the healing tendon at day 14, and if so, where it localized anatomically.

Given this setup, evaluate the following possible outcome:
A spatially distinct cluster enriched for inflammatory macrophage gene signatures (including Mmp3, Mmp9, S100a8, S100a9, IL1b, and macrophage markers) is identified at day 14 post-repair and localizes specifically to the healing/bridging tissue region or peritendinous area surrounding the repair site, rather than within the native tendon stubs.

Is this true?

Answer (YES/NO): YES